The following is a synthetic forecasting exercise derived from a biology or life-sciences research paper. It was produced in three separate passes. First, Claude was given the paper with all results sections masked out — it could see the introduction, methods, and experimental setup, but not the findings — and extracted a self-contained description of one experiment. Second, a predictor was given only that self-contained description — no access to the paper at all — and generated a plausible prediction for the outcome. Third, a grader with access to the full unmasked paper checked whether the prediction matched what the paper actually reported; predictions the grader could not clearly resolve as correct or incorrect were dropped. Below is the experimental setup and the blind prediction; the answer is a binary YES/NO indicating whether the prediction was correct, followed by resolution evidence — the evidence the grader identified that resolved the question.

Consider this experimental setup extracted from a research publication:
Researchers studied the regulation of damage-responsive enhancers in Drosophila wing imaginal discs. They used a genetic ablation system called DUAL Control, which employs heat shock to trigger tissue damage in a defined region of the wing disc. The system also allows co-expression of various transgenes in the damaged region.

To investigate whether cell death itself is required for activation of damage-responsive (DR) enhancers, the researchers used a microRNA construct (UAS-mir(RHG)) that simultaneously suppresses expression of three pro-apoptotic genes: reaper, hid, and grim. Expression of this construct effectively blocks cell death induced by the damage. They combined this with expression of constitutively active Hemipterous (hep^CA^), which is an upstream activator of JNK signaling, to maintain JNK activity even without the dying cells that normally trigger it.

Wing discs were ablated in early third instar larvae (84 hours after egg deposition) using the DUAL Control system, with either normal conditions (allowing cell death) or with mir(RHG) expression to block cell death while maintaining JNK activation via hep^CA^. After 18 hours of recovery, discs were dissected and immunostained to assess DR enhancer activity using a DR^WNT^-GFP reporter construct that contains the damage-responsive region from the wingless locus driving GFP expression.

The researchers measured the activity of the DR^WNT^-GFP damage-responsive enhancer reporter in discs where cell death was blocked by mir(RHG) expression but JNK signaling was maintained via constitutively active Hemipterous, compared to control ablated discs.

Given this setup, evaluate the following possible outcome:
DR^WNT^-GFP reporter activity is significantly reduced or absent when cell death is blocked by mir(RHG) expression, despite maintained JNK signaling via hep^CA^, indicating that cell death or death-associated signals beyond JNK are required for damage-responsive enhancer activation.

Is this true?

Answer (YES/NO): NO